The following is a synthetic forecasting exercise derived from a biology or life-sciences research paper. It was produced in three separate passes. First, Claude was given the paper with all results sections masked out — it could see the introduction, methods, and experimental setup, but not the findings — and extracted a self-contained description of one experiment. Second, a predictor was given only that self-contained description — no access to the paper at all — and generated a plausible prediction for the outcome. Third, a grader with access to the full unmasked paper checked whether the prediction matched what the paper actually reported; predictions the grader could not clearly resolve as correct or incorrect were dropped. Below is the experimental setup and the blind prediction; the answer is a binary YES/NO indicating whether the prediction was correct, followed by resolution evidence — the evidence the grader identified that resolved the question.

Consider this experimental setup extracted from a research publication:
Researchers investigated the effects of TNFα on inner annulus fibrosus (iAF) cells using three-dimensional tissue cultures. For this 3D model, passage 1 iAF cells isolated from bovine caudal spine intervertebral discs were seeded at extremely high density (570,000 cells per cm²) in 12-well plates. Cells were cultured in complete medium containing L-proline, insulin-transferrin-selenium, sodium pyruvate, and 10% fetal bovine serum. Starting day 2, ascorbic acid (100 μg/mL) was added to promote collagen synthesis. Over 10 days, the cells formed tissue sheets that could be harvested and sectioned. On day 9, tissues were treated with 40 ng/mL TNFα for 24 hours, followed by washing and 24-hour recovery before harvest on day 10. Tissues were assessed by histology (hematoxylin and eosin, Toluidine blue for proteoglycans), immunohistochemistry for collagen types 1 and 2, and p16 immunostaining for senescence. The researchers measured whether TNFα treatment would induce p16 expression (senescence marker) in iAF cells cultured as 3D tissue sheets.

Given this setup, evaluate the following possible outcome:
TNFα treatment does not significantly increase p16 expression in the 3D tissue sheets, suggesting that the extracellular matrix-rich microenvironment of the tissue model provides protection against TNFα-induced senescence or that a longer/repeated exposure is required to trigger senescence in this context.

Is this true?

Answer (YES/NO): NO